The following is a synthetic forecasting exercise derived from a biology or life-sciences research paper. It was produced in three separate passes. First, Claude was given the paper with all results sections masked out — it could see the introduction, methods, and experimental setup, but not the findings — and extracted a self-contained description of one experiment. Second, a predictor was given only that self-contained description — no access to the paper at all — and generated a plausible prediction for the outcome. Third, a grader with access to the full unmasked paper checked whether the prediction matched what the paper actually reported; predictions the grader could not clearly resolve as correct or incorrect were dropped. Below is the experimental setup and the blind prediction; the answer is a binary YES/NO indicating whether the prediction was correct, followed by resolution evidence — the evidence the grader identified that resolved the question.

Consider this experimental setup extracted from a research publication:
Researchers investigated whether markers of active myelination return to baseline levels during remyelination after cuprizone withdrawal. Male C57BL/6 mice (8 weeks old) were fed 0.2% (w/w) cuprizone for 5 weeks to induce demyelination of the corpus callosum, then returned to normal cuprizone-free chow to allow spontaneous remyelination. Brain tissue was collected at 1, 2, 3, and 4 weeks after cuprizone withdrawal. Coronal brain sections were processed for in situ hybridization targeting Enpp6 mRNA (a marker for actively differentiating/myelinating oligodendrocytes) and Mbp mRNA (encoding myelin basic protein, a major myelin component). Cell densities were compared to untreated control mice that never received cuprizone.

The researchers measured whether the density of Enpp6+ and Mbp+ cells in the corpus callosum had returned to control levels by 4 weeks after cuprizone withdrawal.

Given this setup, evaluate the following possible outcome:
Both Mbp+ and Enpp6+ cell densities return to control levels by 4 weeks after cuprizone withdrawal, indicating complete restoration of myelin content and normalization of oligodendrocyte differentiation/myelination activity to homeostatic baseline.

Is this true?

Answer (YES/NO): NO